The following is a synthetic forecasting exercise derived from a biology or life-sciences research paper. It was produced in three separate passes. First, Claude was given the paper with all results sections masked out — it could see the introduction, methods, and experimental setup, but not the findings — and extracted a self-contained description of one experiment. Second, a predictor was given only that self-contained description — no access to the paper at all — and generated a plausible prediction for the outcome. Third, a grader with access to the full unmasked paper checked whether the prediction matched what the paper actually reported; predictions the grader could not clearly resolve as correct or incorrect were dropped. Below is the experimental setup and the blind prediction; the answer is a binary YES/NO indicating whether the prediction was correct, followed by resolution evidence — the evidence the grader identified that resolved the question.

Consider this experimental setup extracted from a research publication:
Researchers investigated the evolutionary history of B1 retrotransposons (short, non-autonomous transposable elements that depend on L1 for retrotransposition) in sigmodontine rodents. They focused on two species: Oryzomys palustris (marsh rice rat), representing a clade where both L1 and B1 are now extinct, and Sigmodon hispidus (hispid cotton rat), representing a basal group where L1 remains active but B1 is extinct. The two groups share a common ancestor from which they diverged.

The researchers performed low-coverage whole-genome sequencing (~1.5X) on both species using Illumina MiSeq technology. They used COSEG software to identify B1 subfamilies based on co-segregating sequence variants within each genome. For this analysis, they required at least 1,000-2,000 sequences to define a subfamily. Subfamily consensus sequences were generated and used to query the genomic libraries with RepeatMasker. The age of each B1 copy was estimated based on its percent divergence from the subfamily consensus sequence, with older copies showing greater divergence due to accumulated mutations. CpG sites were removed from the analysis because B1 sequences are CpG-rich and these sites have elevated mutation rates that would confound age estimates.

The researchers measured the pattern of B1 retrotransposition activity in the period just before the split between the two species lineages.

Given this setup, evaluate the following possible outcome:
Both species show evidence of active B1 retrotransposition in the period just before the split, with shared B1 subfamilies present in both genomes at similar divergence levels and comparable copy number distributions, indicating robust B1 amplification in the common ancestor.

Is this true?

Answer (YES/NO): YES